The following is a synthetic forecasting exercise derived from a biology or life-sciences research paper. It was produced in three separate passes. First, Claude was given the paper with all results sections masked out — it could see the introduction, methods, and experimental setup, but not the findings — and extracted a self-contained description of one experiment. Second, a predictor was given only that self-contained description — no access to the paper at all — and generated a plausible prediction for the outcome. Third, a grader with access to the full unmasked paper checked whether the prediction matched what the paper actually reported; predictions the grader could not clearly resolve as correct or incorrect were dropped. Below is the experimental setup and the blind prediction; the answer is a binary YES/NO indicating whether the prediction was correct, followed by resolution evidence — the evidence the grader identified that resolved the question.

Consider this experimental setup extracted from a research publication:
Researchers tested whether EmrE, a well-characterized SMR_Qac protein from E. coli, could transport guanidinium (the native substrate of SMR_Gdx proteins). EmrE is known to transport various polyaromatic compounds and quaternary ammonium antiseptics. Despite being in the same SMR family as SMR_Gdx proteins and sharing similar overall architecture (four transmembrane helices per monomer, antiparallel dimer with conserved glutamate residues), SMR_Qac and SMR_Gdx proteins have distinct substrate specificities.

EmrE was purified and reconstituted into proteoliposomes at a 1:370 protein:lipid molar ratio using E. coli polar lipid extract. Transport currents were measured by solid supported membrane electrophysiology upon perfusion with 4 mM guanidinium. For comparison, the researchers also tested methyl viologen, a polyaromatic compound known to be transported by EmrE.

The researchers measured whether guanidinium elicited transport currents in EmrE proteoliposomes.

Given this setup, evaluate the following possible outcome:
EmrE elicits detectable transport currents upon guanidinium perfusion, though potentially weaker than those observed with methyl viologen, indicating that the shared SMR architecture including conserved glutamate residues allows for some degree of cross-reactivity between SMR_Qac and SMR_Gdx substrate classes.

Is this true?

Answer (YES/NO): NO